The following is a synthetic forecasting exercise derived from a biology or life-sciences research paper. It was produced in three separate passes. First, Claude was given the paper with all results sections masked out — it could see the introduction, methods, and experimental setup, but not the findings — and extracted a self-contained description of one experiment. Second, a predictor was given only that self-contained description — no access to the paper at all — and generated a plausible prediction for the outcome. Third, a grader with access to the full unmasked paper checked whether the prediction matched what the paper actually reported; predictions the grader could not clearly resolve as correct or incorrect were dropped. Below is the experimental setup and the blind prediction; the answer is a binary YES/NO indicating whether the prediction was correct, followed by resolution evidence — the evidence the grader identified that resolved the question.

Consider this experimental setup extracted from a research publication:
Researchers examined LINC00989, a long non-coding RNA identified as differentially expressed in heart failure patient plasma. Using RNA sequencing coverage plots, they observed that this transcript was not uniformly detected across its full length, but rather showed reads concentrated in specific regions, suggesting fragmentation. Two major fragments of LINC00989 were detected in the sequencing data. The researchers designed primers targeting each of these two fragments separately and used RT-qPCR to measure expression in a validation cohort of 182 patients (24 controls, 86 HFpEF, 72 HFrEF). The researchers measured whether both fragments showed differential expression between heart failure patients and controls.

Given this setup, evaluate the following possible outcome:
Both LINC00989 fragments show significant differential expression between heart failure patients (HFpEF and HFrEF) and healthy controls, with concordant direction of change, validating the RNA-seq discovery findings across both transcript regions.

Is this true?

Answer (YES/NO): NO